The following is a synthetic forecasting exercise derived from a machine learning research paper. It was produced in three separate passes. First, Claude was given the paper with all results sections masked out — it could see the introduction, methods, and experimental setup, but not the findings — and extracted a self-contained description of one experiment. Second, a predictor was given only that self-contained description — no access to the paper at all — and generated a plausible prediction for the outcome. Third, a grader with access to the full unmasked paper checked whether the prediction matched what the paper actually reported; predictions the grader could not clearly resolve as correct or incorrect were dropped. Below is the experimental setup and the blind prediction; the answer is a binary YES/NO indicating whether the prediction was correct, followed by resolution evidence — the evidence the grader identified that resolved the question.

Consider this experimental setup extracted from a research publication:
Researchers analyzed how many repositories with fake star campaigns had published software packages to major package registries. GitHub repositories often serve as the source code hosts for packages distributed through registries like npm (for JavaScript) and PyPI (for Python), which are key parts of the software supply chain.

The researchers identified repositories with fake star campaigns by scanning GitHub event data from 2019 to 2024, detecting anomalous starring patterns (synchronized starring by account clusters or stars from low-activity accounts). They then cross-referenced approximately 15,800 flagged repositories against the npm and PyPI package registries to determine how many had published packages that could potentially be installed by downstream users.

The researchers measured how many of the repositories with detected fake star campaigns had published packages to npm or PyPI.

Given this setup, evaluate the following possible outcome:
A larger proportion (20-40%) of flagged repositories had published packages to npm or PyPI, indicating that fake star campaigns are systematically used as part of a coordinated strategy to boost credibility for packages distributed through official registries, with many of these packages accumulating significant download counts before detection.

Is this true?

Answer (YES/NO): NO